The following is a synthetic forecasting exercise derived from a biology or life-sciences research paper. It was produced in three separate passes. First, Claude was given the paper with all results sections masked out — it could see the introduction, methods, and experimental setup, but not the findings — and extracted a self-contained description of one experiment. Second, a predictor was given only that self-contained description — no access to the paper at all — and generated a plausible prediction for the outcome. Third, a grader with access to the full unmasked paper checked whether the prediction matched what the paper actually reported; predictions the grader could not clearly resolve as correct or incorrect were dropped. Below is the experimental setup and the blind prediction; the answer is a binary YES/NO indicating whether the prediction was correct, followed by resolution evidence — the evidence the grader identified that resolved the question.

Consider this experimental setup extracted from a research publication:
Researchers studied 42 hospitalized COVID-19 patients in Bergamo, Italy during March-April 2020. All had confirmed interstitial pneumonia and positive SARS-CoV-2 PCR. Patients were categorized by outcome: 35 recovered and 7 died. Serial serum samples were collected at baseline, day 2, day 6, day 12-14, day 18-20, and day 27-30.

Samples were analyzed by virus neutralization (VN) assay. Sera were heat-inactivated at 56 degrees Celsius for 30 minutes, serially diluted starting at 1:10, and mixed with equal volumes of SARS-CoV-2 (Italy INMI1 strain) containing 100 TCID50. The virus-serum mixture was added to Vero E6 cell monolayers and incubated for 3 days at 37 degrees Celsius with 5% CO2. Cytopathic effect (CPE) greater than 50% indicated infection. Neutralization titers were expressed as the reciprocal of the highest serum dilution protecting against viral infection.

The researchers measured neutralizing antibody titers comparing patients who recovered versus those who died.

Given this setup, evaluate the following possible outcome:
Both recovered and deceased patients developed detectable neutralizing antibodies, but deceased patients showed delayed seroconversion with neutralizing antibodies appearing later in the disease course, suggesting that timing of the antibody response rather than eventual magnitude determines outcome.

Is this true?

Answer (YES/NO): NO